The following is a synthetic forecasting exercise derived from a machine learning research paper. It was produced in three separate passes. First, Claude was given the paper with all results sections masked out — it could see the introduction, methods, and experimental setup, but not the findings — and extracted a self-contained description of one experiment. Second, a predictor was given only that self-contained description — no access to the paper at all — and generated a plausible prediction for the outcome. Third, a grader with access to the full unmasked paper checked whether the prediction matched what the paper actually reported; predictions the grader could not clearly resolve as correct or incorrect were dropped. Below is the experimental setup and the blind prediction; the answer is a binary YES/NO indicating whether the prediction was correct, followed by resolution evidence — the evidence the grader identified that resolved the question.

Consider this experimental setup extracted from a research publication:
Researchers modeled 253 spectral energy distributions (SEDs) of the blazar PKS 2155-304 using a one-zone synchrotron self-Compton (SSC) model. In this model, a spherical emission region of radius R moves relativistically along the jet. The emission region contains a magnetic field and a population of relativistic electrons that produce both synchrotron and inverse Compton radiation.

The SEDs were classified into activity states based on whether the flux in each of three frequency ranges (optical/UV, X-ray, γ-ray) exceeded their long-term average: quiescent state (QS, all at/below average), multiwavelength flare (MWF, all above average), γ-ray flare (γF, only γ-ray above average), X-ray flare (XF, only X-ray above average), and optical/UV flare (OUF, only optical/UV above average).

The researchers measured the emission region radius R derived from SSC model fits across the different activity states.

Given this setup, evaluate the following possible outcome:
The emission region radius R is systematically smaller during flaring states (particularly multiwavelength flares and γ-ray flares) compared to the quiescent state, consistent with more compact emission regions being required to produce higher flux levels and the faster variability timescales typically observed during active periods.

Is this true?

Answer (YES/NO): NO